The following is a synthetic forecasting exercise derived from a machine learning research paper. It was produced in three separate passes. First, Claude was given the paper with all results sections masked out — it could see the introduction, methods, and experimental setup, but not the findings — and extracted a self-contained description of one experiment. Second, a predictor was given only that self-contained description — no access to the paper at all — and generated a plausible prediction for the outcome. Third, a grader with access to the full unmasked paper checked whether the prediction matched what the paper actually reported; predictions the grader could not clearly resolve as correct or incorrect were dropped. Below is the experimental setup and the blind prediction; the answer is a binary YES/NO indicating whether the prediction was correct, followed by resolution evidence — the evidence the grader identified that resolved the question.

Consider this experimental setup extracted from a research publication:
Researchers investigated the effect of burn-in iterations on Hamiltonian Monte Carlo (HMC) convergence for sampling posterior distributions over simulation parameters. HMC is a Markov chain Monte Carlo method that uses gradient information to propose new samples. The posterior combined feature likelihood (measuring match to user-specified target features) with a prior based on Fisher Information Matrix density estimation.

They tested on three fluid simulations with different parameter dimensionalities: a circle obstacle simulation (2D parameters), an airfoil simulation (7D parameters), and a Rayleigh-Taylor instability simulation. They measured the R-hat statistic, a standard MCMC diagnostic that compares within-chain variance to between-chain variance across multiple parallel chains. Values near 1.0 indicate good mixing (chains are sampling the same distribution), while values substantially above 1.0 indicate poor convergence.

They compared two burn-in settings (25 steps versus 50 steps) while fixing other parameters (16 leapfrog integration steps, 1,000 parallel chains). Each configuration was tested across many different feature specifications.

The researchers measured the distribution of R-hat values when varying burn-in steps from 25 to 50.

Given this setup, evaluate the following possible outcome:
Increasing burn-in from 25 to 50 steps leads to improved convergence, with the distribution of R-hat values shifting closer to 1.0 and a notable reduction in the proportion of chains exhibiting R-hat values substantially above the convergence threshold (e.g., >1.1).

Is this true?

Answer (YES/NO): NO